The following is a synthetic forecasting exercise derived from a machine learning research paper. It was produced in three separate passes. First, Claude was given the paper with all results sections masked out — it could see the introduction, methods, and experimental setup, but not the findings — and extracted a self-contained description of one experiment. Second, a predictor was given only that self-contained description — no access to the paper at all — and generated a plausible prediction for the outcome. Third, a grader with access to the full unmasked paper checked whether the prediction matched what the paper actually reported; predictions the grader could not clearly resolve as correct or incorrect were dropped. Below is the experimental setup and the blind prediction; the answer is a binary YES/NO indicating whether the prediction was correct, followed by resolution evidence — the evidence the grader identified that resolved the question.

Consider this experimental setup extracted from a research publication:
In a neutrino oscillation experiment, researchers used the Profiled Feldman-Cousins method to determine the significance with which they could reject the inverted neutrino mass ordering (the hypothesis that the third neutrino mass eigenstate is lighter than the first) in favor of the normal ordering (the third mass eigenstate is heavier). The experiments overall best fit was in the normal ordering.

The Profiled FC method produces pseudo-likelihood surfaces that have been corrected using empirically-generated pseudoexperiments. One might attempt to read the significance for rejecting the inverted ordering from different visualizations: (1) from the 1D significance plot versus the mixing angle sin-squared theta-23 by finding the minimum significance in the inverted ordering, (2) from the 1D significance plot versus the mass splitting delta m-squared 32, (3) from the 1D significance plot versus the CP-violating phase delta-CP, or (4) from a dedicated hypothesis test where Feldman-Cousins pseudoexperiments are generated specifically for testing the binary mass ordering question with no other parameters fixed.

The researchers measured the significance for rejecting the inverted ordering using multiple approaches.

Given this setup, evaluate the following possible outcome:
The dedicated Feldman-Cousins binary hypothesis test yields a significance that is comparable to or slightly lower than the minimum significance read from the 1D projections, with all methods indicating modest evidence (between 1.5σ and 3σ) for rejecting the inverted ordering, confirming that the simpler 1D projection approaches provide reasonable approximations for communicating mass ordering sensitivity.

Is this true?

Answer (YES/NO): NO